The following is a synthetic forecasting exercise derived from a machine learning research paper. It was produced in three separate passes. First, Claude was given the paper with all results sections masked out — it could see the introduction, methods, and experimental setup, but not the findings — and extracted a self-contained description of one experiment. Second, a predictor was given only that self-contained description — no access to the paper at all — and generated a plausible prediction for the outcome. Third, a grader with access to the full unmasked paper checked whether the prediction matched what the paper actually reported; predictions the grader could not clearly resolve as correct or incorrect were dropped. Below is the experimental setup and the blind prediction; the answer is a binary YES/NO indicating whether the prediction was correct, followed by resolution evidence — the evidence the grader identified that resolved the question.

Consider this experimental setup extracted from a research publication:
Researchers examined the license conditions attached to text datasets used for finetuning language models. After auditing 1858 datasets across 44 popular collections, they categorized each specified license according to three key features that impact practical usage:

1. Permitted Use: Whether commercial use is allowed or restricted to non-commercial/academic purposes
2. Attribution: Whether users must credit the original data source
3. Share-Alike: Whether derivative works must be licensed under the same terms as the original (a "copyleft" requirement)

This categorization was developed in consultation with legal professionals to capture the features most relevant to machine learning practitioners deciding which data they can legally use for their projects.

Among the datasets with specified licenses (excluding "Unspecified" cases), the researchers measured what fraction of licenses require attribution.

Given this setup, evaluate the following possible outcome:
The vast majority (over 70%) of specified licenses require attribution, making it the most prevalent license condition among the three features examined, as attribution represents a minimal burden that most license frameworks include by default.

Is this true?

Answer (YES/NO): YES